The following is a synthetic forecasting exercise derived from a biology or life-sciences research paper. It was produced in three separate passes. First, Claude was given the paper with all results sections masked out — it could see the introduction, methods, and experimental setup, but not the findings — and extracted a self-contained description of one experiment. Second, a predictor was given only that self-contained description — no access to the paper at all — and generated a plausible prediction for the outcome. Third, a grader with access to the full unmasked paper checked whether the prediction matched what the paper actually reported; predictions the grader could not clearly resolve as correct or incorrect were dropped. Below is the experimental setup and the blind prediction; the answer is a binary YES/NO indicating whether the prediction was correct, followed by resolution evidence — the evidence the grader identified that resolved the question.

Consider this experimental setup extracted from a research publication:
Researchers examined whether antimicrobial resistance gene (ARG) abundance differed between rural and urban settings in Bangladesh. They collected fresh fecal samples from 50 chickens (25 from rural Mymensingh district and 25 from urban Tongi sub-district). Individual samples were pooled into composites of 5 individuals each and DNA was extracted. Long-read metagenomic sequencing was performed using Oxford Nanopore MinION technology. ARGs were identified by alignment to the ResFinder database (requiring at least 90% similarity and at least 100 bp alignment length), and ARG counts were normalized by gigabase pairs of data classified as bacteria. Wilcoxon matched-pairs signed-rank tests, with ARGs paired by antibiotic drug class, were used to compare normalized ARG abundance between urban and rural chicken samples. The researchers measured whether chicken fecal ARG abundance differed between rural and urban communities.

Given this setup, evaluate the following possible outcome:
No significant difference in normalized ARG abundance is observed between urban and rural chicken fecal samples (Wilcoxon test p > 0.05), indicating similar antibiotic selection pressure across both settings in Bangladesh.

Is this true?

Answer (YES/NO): NO